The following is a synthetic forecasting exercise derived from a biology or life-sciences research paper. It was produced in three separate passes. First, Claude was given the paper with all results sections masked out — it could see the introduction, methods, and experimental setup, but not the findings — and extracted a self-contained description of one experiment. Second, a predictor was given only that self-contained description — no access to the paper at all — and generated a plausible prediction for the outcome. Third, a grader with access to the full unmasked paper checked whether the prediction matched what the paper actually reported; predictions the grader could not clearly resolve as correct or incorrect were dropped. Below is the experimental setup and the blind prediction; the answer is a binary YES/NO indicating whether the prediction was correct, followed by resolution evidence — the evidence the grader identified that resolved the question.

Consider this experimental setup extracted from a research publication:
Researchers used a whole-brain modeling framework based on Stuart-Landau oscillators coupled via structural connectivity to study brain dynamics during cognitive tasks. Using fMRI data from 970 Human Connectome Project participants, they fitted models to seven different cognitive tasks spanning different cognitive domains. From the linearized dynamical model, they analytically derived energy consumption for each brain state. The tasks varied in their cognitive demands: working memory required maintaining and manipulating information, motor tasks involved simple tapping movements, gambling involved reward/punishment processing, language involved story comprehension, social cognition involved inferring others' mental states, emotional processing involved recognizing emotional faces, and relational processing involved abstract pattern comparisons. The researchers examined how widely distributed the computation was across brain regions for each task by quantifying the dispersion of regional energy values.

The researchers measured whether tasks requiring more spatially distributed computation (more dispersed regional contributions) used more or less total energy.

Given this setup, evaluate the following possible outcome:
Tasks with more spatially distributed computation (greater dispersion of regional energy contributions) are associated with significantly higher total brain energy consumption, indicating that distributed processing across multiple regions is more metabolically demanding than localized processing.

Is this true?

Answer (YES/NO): YES